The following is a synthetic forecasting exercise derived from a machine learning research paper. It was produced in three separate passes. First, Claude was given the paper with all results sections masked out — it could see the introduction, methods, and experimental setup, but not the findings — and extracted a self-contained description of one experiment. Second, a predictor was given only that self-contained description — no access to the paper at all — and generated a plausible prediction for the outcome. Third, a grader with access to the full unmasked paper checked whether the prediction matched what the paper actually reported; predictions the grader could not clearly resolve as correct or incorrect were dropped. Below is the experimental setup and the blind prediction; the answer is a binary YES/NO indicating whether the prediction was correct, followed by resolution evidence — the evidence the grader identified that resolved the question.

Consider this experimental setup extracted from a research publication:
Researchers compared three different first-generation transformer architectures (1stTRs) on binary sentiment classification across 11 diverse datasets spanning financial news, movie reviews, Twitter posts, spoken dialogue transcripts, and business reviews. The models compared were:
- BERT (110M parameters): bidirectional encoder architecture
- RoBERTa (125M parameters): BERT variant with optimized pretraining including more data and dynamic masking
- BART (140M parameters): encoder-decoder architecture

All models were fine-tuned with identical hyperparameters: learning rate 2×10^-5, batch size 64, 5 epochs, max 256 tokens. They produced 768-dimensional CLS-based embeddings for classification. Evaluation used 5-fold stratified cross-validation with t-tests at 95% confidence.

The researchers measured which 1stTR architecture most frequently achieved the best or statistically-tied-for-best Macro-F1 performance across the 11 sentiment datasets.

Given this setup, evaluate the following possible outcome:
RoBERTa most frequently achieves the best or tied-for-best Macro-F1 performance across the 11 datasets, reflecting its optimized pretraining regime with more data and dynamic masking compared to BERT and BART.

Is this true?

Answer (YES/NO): YES